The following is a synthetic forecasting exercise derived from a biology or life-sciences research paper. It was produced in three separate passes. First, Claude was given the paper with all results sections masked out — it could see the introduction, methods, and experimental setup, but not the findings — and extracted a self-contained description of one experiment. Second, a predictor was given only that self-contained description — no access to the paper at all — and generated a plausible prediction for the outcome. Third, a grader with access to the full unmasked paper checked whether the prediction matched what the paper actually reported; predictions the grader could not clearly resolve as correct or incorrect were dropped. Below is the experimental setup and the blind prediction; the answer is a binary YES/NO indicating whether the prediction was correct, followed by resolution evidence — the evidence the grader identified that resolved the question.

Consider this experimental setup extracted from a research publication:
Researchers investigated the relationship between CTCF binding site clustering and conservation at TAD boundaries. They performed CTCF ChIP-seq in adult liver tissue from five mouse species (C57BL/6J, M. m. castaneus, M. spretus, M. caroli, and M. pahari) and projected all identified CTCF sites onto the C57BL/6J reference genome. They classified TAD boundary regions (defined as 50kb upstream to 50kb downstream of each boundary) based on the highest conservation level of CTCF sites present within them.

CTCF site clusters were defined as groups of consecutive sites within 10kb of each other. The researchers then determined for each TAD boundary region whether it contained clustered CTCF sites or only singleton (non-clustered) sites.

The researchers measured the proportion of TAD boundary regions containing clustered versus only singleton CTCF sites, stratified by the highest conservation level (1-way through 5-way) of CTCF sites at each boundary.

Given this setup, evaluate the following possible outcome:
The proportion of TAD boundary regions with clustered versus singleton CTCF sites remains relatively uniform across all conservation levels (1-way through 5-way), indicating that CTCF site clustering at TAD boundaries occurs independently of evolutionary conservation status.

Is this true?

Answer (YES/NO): NO